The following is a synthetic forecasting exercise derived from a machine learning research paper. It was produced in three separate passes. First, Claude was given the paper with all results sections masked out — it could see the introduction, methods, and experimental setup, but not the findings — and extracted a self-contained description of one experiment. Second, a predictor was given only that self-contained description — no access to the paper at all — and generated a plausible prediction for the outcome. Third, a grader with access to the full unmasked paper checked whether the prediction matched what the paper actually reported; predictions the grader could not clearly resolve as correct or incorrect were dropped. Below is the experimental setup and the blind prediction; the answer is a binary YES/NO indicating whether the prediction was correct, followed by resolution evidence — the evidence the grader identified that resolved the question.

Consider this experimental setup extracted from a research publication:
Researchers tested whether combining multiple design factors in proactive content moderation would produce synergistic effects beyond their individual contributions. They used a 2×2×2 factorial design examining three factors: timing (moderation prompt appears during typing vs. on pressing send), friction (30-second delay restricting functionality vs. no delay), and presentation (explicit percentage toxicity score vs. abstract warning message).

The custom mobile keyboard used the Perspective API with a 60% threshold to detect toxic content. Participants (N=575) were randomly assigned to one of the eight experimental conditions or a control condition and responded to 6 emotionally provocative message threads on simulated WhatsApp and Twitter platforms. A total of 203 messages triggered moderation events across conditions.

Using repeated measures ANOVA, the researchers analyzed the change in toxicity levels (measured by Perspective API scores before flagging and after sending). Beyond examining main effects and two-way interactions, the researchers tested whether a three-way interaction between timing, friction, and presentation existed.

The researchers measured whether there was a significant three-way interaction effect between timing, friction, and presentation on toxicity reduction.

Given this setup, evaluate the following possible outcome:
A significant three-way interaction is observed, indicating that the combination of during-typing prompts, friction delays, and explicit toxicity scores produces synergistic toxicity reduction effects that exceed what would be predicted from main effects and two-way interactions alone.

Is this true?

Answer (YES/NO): NO